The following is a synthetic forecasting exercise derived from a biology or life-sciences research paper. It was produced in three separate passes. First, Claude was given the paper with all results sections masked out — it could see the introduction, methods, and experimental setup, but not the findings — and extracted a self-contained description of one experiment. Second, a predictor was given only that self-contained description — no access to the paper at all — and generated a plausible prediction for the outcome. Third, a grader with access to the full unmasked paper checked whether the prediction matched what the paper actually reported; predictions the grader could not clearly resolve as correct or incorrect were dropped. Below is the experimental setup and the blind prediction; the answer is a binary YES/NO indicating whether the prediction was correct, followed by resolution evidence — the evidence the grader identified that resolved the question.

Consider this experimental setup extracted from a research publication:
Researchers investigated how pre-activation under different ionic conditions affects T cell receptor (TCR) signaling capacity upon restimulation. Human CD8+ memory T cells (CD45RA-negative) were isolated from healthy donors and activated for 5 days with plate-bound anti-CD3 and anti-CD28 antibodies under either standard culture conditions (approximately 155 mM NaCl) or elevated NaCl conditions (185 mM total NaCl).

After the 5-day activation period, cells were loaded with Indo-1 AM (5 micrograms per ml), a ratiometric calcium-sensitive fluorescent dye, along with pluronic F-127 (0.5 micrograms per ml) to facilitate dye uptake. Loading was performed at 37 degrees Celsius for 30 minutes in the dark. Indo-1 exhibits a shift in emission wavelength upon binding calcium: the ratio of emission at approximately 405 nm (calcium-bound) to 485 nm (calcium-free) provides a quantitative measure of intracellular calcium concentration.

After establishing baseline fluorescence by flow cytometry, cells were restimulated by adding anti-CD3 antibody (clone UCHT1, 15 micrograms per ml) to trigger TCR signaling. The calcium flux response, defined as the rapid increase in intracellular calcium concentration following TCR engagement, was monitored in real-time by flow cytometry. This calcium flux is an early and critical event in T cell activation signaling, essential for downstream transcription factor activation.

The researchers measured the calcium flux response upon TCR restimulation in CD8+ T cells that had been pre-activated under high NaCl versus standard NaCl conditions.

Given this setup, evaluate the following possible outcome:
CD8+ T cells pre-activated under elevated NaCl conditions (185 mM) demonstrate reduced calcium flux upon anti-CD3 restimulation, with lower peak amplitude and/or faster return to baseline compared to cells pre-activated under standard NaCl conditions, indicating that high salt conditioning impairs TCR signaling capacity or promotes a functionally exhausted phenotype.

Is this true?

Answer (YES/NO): NO